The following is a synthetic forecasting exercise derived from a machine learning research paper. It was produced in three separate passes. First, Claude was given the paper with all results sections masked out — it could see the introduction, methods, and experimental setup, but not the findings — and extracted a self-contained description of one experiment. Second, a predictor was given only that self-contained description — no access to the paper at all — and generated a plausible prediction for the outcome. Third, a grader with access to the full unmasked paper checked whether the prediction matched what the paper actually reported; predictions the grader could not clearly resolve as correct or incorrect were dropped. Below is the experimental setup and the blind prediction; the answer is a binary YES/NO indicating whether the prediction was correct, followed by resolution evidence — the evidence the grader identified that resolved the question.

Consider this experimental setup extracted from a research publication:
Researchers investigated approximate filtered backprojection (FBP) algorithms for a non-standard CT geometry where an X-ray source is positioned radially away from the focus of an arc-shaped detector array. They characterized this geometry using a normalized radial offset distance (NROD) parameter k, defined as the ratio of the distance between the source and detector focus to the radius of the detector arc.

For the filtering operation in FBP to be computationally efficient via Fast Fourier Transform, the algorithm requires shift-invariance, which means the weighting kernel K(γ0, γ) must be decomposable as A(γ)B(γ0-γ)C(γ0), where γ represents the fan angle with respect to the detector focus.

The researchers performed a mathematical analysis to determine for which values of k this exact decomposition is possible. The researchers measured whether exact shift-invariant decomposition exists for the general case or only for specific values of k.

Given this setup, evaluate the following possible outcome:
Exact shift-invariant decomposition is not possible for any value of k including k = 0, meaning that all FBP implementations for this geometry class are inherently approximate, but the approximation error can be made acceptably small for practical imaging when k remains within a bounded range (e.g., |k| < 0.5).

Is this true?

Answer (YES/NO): NO